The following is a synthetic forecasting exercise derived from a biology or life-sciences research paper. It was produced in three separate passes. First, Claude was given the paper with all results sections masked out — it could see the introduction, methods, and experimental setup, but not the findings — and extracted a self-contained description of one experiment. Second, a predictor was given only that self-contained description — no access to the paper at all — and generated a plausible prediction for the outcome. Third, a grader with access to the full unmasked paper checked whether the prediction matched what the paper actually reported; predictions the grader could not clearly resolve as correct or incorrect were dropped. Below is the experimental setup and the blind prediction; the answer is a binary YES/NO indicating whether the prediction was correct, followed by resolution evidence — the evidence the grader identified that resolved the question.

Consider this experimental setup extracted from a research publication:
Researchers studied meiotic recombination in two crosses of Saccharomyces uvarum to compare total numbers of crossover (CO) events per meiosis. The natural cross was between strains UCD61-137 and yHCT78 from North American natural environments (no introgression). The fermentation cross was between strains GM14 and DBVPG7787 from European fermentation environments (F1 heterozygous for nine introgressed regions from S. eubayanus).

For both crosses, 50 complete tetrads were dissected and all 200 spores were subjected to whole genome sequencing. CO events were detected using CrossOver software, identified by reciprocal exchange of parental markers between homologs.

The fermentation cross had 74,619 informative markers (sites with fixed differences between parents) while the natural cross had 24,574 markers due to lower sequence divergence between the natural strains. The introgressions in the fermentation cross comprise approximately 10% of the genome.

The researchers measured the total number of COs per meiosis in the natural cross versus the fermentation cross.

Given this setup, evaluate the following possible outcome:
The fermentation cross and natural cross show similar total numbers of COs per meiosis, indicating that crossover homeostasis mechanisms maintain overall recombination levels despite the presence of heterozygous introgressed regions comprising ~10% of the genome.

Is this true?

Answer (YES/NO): NO